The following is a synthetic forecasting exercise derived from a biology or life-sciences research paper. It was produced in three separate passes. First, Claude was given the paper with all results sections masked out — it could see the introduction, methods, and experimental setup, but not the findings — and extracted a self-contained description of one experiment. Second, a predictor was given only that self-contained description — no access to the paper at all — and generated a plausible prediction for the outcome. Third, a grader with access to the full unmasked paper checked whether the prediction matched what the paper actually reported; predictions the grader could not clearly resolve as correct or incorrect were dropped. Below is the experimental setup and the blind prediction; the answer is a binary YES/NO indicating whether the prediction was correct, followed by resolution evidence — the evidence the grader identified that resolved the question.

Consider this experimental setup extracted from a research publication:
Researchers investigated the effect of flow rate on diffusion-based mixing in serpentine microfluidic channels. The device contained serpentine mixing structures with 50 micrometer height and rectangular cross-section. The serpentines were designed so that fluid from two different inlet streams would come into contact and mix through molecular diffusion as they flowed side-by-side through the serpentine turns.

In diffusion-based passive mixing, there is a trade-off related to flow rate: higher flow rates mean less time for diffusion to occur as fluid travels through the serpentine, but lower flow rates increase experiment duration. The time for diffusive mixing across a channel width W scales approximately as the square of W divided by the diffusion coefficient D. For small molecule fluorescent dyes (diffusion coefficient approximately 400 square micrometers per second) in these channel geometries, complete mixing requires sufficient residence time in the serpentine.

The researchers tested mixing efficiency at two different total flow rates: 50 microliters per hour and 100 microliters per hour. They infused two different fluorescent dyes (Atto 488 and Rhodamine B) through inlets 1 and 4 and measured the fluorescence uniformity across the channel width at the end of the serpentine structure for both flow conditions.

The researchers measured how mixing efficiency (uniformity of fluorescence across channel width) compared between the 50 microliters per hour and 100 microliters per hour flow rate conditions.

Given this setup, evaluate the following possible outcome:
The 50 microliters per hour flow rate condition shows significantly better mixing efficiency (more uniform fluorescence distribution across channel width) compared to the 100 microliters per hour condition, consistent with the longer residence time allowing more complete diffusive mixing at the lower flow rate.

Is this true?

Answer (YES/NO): YES